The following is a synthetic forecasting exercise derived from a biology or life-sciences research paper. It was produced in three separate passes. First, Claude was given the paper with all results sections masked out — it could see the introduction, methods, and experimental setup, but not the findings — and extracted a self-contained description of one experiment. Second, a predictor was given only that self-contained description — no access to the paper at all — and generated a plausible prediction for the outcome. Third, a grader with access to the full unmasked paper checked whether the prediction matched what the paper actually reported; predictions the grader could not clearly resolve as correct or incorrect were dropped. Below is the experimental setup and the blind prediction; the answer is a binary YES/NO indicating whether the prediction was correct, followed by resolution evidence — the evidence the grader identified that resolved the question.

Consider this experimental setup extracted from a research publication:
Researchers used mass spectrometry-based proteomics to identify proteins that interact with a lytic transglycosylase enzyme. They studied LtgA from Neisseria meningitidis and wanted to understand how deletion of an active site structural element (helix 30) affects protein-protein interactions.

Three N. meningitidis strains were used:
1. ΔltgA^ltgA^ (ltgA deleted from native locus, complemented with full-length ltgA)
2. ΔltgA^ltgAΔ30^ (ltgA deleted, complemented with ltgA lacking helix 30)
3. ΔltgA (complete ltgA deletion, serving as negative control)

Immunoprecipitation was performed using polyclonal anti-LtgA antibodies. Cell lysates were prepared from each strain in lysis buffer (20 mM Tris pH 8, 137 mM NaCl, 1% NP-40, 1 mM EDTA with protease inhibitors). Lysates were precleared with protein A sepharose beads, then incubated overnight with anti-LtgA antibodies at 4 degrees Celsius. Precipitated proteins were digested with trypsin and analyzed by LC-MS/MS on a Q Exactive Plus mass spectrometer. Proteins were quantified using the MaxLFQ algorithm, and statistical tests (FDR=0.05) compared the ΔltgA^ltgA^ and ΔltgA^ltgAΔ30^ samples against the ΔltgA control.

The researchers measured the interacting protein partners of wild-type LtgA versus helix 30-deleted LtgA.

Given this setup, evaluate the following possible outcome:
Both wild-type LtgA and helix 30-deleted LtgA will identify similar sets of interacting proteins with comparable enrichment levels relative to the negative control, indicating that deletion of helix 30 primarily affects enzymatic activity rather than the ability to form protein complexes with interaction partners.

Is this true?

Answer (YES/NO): NO